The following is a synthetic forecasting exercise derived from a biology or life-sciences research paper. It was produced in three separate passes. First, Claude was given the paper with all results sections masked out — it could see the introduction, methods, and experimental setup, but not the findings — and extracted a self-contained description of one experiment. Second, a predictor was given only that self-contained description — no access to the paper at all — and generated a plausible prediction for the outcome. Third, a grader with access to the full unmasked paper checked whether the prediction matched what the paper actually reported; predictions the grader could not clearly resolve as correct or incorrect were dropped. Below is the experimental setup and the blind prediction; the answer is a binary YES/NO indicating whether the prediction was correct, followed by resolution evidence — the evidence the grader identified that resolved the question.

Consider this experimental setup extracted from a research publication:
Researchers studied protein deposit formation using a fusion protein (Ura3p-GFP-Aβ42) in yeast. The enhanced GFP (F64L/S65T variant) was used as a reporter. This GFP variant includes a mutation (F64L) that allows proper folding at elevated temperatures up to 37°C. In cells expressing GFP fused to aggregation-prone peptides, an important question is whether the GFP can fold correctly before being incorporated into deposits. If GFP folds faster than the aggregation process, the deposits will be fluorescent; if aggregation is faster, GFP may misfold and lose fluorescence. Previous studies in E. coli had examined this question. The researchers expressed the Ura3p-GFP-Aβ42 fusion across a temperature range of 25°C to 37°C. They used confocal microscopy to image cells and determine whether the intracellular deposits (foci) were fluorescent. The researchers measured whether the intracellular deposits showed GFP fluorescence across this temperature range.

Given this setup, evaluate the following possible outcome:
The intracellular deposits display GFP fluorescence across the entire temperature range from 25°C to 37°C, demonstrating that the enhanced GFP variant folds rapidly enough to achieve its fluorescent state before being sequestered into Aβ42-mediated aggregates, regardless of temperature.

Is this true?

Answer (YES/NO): YES